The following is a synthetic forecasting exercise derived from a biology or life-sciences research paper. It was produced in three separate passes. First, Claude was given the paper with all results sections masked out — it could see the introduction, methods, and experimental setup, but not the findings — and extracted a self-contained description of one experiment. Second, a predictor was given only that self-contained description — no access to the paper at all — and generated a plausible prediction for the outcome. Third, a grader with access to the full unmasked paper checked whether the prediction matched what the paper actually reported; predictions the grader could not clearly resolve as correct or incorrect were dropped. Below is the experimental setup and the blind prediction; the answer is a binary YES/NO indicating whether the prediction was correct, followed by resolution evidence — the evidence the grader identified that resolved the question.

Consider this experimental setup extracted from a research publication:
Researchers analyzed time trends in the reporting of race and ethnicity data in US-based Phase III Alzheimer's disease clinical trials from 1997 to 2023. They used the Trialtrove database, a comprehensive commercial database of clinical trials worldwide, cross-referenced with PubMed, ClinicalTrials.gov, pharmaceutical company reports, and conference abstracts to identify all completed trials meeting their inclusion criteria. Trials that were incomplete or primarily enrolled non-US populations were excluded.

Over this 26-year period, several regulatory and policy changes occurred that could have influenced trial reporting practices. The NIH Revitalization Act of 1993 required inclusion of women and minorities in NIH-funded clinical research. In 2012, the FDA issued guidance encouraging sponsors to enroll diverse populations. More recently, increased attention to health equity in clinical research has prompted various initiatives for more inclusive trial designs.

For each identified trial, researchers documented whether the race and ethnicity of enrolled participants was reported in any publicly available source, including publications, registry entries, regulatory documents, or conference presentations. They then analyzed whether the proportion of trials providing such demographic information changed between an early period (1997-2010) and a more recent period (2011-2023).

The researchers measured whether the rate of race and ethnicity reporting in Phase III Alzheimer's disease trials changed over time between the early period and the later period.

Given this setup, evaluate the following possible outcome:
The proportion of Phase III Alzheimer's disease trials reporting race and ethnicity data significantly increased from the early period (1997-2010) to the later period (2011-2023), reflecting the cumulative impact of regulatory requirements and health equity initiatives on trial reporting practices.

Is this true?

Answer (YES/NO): NO